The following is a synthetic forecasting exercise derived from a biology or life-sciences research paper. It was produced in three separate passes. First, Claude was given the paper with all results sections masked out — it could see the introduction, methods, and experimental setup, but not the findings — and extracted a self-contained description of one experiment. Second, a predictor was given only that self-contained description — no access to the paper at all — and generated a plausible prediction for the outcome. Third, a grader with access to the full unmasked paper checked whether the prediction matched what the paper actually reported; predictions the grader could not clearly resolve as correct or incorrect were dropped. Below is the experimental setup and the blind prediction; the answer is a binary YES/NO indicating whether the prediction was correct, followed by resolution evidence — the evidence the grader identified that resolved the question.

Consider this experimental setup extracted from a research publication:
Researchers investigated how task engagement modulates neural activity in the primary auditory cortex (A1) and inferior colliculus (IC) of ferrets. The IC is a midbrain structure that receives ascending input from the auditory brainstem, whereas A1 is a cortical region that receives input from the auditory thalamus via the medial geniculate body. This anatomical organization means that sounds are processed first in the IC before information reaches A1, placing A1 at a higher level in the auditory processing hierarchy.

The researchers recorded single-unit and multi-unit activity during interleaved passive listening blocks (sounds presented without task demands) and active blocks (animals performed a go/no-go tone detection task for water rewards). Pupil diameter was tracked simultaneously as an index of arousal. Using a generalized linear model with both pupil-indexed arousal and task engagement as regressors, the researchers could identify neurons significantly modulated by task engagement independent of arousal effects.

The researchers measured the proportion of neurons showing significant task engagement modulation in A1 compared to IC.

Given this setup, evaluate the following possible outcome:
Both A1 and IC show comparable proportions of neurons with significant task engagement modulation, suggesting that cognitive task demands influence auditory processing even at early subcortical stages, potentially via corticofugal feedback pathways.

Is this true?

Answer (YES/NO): NO